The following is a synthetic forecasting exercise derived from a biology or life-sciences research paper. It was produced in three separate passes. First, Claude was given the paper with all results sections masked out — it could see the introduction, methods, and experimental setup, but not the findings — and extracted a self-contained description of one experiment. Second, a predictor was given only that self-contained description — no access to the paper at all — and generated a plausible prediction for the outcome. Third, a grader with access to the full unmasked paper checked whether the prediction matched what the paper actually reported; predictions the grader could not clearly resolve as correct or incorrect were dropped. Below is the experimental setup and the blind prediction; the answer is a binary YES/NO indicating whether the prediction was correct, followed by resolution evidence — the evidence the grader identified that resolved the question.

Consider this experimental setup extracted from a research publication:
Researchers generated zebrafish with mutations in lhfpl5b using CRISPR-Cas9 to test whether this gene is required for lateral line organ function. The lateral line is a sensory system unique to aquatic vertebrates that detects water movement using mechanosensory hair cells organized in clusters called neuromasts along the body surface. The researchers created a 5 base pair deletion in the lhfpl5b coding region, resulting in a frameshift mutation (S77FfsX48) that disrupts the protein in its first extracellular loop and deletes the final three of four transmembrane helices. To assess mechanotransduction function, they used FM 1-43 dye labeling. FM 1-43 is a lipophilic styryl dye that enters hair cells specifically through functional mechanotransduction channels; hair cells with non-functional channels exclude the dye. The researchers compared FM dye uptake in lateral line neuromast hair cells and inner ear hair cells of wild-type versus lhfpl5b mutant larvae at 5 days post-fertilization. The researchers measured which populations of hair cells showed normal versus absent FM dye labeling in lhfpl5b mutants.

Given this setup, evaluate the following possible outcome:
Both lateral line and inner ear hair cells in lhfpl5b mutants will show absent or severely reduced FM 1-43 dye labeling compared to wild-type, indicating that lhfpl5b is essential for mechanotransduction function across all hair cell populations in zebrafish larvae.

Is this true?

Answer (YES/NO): NO